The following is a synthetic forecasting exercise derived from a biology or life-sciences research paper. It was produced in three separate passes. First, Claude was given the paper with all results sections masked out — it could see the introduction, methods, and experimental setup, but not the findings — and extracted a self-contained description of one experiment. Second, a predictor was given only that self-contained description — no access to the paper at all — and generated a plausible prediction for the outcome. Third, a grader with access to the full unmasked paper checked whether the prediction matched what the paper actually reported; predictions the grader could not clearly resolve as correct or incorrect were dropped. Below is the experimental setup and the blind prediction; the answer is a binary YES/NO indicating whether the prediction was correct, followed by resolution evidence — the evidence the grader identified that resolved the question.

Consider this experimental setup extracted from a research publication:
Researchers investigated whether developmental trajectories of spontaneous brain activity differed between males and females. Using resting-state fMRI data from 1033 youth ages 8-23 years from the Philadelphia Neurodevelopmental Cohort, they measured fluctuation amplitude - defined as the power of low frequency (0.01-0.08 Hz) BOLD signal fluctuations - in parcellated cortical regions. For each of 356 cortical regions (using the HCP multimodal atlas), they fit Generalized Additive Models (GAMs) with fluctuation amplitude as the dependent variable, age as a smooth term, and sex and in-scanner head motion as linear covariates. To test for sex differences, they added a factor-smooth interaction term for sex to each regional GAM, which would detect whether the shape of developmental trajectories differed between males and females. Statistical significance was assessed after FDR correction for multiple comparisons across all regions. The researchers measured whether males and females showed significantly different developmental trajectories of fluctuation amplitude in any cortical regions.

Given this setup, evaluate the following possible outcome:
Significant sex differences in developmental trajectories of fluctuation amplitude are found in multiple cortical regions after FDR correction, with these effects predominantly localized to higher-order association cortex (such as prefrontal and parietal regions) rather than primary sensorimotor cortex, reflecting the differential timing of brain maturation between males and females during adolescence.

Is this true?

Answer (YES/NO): NO